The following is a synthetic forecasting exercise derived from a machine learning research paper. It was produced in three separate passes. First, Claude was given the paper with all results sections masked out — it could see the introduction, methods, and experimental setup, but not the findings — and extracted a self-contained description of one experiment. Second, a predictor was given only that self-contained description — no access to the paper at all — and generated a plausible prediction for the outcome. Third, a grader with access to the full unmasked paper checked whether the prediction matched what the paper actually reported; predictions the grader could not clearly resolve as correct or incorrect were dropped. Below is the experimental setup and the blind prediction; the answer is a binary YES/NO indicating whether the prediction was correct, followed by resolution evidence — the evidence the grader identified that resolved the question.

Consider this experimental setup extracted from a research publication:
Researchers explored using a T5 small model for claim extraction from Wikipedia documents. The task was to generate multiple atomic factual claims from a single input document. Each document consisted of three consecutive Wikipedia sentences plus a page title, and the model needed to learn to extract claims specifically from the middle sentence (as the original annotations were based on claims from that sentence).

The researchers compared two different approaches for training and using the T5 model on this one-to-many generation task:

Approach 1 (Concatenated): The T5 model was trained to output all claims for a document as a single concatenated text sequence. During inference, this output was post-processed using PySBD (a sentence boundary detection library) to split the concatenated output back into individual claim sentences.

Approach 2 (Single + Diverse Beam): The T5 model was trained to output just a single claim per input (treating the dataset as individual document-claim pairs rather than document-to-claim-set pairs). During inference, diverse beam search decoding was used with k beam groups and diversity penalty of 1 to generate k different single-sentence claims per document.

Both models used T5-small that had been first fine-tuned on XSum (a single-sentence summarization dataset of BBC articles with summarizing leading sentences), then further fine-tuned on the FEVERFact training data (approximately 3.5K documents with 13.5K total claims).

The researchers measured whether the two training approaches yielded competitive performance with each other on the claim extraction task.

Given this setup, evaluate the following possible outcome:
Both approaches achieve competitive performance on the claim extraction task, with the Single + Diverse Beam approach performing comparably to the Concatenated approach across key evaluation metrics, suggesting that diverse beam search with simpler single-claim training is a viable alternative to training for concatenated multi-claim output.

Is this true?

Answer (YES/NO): YES